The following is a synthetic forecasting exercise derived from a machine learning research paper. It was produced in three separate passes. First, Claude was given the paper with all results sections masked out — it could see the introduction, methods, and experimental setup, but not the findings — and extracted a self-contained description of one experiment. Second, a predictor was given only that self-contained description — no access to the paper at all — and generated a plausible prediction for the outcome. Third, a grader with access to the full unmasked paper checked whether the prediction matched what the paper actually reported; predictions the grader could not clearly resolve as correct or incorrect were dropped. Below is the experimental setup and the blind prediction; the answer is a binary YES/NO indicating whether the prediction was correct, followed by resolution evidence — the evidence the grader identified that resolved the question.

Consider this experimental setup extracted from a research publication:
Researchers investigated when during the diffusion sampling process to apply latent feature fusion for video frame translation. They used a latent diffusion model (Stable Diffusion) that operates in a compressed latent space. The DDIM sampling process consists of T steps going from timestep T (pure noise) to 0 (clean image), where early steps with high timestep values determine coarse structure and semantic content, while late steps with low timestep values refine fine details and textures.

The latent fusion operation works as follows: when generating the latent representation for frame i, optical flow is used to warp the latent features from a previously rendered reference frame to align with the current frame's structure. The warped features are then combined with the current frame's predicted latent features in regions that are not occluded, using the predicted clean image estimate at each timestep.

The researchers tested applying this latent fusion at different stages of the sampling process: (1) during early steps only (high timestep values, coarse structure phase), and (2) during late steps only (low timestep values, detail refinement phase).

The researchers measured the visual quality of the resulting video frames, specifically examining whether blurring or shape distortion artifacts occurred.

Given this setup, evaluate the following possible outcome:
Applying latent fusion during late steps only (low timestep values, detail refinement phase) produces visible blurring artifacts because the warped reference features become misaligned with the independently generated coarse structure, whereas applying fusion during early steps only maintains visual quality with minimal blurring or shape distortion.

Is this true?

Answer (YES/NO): YES